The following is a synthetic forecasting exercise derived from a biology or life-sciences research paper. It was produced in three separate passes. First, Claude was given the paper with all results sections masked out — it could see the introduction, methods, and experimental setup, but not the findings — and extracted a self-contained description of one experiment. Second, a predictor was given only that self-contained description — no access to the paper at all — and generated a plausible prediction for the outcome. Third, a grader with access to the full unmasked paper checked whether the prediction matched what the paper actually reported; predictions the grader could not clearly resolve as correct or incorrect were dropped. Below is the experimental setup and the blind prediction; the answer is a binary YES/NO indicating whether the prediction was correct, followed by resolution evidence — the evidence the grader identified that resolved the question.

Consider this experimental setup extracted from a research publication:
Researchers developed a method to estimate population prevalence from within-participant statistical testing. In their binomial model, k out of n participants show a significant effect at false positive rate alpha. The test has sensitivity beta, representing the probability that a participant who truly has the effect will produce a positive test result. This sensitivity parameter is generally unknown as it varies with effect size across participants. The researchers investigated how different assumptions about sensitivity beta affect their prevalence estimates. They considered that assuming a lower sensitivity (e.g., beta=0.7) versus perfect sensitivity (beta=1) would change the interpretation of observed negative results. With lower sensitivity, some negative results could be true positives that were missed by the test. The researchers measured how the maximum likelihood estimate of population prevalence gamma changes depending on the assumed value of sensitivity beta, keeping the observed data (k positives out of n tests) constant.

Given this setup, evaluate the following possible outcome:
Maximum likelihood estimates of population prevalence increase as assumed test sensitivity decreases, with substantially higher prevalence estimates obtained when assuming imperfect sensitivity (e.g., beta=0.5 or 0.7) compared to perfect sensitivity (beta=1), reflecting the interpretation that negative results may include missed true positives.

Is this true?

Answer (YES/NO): YES